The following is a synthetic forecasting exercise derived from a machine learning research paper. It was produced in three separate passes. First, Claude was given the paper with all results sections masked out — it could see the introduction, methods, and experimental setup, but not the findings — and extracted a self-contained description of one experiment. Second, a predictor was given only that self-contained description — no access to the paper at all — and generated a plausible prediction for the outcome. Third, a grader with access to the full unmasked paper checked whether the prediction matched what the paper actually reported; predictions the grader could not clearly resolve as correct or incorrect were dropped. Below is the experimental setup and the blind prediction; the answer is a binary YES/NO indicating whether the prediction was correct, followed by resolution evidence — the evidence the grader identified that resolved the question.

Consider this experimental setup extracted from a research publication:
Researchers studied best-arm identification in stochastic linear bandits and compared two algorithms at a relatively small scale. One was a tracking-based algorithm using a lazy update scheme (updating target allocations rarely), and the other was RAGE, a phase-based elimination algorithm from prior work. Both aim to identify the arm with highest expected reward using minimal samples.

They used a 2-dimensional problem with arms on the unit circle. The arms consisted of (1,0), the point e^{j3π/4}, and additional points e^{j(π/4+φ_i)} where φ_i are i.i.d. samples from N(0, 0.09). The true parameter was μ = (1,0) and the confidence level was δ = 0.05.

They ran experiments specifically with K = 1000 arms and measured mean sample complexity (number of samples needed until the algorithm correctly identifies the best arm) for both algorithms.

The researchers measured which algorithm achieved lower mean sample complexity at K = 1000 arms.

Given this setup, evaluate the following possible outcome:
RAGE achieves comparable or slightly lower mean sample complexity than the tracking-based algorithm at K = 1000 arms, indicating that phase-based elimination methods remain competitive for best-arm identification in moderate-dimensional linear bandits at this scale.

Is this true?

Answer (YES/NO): YES